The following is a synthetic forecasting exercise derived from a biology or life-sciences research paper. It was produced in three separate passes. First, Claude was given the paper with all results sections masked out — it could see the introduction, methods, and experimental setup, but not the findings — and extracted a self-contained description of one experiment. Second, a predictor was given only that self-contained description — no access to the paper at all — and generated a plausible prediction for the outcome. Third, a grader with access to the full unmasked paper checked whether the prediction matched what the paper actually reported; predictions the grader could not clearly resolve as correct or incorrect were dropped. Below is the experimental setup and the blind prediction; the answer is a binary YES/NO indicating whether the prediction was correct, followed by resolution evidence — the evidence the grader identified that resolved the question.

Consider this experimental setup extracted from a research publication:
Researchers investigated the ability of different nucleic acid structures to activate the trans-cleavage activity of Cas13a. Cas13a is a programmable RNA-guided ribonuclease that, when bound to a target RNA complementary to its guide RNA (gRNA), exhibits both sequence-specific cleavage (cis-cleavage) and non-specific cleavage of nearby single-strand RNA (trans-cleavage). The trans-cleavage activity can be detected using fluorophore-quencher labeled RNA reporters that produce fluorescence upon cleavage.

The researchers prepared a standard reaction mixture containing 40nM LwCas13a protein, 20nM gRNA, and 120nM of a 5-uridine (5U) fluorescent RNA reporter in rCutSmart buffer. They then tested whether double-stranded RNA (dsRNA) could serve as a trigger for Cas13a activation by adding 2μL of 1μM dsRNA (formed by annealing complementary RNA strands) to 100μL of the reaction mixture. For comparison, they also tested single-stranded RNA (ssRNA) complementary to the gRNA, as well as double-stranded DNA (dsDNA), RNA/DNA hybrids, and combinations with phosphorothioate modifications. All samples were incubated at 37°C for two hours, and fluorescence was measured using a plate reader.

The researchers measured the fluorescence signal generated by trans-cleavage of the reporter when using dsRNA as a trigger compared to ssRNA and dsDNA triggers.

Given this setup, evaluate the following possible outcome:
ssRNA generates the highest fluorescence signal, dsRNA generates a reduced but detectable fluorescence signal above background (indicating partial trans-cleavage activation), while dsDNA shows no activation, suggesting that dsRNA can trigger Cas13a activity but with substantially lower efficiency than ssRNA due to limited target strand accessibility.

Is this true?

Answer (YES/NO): YES